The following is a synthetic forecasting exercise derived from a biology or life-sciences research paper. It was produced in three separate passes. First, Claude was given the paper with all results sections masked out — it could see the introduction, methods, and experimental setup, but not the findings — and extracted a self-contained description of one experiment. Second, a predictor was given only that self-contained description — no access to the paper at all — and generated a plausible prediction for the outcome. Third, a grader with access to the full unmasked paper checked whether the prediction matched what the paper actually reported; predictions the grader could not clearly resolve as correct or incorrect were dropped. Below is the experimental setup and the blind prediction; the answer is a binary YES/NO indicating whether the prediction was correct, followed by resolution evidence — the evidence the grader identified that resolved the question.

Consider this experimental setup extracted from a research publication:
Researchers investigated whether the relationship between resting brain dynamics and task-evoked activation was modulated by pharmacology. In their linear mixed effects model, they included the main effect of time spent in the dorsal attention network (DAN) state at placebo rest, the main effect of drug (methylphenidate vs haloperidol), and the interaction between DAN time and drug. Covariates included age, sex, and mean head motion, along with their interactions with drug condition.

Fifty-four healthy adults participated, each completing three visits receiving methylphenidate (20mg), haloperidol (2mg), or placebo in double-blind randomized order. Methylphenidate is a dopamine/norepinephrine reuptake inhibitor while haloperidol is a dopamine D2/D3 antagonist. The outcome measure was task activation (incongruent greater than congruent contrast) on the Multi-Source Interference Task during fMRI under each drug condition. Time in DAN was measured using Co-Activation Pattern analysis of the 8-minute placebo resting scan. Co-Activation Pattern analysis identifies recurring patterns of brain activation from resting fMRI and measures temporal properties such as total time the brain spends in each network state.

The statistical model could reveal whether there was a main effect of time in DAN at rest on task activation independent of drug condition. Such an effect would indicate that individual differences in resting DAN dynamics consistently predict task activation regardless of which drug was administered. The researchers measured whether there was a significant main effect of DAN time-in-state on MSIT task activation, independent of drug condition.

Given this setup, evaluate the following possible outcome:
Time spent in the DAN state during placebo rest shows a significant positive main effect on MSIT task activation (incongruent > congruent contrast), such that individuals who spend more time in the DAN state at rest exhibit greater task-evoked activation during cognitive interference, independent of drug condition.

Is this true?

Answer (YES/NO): NO